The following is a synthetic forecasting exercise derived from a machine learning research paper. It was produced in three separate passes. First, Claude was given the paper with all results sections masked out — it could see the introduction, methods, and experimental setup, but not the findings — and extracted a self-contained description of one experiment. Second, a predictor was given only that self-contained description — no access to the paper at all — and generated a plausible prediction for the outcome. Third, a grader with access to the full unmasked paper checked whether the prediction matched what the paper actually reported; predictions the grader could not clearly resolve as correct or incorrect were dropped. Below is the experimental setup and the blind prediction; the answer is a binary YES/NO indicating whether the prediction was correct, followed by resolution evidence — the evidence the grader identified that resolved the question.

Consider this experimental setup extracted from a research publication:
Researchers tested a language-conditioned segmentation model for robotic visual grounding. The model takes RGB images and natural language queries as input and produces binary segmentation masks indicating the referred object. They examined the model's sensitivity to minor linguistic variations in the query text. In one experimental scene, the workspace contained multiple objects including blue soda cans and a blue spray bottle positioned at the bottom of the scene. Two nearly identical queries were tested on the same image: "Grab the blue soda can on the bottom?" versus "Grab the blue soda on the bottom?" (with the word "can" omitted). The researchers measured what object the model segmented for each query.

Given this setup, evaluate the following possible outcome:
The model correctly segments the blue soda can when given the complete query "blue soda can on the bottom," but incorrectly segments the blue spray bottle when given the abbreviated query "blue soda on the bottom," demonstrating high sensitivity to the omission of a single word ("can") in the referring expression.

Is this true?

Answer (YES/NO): YES